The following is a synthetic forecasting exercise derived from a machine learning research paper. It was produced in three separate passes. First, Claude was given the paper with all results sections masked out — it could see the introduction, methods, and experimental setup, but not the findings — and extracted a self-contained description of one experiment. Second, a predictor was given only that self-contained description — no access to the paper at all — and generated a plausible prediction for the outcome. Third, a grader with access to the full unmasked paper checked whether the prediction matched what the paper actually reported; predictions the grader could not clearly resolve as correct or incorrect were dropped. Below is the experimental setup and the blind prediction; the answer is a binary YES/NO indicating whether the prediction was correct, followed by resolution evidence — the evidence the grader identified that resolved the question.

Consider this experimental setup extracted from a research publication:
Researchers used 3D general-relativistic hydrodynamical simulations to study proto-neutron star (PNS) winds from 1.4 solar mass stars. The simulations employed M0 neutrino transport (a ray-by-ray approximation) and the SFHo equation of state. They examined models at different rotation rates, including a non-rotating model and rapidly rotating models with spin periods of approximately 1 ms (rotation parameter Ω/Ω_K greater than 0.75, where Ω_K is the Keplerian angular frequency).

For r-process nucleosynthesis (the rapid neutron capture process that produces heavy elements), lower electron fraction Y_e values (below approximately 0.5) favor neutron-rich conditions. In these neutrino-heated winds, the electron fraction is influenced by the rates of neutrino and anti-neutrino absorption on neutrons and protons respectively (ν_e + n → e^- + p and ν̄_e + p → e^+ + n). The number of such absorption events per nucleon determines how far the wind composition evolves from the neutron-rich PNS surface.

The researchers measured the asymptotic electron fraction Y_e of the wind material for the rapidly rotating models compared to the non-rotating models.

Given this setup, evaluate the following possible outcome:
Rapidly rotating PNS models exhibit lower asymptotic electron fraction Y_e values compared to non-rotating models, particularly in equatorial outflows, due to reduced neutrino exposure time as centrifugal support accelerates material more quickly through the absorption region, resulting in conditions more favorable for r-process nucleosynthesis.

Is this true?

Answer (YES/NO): NO